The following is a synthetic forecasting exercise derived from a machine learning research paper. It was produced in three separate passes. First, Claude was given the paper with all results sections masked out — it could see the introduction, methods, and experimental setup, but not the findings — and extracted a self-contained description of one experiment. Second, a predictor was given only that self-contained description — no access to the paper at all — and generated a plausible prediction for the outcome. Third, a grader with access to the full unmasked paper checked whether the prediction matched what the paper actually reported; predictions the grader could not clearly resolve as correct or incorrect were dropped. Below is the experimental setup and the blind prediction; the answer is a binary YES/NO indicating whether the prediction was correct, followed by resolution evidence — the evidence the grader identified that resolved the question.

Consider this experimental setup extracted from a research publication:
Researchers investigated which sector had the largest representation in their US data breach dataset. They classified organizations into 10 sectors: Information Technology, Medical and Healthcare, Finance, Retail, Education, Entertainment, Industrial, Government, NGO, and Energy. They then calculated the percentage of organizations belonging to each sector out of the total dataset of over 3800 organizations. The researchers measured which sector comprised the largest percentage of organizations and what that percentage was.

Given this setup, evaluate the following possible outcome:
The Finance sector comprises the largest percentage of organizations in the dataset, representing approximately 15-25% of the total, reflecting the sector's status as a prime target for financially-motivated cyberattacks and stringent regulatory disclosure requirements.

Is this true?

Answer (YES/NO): NO